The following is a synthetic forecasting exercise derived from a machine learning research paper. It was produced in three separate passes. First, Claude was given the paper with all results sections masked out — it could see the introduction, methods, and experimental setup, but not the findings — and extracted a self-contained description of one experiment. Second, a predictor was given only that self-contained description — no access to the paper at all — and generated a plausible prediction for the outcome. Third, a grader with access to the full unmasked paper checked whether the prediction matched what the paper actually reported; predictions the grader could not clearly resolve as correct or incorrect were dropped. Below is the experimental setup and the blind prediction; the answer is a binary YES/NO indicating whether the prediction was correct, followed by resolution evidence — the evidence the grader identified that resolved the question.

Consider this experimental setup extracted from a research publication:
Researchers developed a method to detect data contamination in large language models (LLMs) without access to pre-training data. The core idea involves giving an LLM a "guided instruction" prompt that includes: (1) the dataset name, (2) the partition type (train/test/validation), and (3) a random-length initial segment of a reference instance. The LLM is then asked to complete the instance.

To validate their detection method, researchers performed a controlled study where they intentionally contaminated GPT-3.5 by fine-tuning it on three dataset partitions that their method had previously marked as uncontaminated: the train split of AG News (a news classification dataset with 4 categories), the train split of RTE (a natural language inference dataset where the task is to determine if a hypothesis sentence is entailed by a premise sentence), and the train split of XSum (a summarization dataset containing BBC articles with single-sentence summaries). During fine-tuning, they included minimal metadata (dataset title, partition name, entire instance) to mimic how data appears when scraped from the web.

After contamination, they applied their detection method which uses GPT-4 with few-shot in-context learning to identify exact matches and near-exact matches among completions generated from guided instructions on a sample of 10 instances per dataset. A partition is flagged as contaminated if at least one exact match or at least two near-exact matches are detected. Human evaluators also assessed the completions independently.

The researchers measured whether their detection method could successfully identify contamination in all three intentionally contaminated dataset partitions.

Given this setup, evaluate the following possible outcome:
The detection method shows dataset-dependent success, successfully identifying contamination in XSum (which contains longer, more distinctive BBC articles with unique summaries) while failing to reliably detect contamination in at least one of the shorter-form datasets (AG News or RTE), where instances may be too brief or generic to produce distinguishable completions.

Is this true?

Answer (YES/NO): NO